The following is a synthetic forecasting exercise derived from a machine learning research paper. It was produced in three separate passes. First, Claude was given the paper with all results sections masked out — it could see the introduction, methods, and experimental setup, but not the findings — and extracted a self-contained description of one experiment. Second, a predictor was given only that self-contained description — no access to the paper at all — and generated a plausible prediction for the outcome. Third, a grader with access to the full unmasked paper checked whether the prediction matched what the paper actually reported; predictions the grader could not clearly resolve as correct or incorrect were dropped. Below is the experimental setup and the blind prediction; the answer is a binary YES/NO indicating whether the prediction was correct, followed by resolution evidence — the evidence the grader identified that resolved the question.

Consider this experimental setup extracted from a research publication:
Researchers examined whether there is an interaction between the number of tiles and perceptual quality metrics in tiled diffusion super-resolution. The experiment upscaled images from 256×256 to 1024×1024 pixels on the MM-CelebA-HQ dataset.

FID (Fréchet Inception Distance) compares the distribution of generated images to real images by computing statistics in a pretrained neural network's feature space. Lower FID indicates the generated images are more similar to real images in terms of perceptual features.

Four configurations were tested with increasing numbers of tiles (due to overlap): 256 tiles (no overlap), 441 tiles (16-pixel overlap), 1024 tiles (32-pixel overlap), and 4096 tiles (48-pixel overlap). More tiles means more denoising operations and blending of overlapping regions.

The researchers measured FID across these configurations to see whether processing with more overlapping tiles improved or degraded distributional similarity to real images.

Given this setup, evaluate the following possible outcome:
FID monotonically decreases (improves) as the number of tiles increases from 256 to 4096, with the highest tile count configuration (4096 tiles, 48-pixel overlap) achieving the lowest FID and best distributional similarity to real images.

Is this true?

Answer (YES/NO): NO